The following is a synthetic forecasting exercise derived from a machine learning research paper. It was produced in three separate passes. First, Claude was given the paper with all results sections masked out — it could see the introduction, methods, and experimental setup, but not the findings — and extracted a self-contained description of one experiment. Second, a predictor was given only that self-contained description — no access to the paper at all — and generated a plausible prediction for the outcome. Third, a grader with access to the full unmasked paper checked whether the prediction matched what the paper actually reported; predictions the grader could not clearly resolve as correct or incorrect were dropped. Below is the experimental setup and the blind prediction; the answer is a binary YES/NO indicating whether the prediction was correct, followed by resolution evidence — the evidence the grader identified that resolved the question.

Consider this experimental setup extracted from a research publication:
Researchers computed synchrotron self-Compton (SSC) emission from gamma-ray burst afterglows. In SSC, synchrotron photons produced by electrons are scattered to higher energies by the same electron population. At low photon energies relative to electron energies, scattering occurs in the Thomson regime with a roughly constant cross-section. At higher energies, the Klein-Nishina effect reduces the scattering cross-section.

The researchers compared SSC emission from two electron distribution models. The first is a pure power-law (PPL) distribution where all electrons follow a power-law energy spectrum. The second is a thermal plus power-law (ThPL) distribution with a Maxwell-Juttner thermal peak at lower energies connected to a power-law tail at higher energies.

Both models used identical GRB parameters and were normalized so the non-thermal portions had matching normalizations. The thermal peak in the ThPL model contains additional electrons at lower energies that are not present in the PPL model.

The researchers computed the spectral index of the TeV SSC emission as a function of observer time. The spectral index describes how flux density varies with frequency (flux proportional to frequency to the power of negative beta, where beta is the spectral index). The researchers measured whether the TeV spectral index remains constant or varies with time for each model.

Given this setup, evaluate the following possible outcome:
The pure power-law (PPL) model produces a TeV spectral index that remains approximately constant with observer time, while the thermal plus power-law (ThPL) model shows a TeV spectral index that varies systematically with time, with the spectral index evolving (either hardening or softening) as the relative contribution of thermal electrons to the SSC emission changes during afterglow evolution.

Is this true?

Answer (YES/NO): YES